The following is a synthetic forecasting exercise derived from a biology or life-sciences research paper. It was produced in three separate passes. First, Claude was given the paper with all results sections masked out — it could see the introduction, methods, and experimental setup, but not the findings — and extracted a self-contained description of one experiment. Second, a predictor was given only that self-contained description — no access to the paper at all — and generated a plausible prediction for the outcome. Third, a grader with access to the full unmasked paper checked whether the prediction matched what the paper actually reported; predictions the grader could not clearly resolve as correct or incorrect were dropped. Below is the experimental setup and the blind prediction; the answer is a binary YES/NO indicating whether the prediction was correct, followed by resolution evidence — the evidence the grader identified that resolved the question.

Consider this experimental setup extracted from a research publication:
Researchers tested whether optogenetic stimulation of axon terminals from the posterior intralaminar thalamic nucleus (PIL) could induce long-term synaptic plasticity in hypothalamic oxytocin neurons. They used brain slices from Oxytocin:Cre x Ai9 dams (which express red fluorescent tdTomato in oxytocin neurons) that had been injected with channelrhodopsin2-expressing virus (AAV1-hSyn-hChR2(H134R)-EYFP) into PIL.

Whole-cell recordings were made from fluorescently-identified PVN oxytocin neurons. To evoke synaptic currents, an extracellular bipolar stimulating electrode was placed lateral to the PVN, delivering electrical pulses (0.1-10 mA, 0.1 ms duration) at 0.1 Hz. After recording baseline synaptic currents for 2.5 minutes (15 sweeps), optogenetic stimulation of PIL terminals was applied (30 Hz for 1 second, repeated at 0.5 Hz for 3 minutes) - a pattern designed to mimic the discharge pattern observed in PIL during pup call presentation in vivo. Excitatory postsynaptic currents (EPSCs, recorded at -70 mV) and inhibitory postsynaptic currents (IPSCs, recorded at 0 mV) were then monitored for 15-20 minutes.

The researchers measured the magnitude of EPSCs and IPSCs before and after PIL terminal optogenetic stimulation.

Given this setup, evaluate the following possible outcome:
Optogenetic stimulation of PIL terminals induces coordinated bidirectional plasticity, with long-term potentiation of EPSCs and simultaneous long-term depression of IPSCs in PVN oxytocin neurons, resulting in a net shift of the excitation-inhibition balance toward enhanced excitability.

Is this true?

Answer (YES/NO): NO